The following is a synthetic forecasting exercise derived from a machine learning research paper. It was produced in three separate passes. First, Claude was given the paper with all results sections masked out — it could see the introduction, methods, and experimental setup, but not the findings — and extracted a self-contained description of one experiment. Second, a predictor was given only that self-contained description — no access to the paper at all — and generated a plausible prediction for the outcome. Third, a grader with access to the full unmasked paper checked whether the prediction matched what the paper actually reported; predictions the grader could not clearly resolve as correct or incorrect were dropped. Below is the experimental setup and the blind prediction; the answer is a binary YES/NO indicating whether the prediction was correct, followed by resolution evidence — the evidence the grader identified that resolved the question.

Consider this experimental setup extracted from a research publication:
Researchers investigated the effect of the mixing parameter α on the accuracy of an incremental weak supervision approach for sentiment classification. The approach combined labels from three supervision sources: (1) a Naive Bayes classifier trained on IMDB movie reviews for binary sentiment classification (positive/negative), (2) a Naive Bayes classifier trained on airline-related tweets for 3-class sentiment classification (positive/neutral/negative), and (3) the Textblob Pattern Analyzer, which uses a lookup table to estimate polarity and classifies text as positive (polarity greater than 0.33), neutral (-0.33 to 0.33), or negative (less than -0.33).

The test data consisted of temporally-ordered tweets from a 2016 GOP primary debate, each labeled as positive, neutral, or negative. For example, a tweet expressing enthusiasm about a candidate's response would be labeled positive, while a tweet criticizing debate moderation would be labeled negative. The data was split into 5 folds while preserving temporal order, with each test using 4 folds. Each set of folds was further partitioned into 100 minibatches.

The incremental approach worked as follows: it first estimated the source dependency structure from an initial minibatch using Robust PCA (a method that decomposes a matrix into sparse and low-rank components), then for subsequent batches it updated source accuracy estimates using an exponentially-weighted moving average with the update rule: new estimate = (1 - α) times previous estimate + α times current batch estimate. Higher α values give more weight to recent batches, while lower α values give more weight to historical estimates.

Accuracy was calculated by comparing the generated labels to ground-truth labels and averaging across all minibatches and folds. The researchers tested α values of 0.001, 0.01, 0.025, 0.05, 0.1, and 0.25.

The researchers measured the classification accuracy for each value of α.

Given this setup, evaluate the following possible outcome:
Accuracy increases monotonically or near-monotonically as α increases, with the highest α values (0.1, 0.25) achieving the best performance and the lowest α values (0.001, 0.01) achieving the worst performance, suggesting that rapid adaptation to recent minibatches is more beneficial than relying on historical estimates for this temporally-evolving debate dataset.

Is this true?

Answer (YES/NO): NO